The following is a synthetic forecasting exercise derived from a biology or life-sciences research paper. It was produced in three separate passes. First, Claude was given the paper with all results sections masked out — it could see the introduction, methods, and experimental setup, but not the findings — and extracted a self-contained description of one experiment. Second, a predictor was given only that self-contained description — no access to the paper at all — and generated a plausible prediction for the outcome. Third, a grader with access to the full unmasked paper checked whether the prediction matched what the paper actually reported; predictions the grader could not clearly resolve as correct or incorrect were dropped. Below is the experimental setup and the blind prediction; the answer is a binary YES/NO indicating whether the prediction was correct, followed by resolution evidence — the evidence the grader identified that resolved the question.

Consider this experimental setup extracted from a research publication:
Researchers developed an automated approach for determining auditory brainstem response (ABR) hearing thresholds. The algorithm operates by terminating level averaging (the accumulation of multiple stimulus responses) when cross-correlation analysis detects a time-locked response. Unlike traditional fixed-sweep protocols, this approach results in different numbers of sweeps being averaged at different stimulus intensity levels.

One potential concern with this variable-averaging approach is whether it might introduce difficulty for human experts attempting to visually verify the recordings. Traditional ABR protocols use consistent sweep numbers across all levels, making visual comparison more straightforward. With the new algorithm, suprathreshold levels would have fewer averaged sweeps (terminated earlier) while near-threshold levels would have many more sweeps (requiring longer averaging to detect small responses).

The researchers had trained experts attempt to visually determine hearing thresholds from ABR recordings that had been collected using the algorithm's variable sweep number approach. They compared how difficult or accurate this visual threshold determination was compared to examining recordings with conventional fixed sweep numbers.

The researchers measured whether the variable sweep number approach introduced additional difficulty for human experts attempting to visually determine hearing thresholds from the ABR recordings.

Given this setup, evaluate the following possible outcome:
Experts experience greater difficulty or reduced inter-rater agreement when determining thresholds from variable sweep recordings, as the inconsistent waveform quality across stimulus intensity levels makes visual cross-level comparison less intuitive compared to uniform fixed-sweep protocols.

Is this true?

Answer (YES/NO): NO